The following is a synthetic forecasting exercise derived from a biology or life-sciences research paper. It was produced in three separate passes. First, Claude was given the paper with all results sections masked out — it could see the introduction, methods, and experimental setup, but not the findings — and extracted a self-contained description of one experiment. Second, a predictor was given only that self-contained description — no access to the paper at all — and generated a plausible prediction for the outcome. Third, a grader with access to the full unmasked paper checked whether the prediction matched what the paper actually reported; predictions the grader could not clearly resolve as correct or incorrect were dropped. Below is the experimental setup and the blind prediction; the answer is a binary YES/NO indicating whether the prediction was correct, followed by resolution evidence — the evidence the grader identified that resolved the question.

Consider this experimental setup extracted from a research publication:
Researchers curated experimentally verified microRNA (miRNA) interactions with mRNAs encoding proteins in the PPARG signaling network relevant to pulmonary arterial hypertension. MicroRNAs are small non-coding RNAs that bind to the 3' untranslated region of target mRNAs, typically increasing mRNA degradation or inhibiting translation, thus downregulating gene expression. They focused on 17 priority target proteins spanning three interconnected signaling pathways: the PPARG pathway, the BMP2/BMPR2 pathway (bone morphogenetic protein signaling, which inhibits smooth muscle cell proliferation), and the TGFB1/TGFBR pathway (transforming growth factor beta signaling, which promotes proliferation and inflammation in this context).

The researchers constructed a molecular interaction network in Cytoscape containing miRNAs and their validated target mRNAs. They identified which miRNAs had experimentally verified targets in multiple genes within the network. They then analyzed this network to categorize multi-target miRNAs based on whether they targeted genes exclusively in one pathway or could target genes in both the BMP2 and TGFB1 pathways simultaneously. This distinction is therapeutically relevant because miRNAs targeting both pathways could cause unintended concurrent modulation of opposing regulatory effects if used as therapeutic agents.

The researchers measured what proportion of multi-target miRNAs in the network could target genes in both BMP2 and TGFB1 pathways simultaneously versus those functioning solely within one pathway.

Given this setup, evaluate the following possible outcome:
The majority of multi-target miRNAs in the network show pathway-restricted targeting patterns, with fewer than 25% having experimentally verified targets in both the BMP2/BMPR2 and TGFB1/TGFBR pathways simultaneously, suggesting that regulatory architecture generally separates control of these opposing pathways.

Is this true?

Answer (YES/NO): NO